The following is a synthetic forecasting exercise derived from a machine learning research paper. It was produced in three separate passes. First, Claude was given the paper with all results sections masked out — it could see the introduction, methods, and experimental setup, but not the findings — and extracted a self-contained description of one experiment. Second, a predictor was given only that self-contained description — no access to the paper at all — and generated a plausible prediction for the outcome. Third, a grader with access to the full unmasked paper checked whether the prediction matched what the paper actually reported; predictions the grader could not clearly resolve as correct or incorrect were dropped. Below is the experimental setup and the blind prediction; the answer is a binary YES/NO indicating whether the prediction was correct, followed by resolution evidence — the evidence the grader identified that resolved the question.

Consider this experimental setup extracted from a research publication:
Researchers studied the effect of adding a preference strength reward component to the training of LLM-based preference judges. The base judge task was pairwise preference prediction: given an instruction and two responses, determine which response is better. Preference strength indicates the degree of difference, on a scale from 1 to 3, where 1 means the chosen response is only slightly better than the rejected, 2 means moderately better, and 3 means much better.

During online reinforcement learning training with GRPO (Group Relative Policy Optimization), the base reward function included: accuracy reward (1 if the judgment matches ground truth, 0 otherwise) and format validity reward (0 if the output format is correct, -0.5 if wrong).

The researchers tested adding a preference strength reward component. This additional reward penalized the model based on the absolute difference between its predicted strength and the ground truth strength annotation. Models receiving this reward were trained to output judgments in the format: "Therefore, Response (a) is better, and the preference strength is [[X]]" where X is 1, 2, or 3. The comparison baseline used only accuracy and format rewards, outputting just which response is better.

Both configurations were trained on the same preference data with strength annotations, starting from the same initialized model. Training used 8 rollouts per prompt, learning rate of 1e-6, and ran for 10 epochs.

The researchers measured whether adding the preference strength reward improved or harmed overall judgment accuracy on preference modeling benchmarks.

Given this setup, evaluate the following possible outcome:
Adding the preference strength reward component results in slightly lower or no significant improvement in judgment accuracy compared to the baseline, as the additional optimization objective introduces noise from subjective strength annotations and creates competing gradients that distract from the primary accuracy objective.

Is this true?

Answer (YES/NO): NO